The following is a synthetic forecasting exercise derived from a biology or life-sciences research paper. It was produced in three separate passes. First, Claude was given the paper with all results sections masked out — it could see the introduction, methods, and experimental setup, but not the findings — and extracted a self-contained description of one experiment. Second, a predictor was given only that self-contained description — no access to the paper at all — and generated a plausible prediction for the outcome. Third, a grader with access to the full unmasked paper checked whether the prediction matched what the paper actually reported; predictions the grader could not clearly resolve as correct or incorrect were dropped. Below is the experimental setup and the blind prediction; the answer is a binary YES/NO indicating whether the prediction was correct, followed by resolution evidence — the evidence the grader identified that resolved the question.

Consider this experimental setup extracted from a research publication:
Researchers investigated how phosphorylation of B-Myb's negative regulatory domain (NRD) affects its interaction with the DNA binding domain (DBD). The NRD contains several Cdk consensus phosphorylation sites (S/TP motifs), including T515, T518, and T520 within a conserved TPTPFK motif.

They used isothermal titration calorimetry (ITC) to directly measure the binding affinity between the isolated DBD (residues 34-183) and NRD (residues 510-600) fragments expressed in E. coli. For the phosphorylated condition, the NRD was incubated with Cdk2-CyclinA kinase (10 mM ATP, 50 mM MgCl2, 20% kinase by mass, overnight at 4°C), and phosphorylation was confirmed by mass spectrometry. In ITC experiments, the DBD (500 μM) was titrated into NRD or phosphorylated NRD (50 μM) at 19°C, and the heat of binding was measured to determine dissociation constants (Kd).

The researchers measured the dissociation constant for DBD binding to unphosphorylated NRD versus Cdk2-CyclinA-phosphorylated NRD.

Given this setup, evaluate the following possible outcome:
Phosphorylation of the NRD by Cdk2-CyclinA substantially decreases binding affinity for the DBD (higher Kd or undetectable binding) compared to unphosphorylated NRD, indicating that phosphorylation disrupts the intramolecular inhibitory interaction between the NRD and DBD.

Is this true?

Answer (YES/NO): YES